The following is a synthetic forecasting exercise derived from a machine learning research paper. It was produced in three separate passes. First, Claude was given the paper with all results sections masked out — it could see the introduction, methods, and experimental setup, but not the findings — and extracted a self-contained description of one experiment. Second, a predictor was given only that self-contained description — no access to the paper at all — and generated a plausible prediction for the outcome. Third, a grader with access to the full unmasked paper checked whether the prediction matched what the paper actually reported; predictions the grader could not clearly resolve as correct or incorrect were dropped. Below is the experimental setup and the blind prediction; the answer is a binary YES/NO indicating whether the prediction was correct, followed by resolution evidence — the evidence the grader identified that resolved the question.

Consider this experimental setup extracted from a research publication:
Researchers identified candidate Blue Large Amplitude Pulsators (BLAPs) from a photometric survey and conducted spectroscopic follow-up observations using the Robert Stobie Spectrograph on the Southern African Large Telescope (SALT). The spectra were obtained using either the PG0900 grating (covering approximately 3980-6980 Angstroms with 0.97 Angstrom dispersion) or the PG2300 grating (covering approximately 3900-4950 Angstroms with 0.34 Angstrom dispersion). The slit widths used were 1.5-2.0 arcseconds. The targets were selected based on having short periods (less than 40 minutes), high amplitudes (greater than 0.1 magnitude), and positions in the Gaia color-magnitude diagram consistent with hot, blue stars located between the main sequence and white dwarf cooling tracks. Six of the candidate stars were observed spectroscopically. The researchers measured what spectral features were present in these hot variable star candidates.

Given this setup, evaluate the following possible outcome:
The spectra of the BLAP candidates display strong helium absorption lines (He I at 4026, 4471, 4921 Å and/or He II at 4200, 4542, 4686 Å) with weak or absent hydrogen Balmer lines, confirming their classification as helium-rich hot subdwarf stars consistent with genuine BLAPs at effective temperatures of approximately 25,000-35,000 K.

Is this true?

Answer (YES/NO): NO